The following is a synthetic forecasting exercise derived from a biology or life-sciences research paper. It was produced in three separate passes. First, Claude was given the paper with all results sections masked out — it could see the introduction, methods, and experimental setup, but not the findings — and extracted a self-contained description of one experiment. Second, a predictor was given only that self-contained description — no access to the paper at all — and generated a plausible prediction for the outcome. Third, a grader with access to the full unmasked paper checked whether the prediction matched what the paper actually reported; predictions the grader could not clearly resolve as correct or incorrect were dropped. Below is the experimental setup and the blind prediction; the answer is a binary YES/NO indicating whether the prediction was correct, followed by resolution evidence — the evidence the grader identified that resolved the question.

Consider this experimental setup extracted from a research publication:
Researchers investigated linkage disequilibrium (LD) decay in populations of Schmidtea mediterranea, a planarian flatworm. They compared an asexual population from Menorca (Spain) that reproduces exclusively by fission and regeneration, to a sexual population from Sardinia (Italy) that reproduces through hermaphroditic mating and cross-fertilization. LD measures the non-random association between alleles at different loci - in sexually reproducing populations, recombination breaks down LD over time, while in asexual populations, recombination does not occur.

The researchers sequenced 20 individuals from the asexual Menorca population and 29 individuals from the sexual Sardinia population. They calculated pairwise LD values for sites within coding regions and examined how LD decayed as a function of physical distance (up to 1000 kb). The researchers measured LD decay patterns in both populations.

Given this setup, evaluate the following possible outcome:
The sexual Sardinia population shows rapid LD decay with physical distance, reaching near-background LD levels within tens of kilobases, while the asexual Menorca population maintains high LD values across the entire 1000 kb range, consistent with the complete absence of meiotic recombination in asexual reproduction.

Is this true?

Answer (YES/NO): YES